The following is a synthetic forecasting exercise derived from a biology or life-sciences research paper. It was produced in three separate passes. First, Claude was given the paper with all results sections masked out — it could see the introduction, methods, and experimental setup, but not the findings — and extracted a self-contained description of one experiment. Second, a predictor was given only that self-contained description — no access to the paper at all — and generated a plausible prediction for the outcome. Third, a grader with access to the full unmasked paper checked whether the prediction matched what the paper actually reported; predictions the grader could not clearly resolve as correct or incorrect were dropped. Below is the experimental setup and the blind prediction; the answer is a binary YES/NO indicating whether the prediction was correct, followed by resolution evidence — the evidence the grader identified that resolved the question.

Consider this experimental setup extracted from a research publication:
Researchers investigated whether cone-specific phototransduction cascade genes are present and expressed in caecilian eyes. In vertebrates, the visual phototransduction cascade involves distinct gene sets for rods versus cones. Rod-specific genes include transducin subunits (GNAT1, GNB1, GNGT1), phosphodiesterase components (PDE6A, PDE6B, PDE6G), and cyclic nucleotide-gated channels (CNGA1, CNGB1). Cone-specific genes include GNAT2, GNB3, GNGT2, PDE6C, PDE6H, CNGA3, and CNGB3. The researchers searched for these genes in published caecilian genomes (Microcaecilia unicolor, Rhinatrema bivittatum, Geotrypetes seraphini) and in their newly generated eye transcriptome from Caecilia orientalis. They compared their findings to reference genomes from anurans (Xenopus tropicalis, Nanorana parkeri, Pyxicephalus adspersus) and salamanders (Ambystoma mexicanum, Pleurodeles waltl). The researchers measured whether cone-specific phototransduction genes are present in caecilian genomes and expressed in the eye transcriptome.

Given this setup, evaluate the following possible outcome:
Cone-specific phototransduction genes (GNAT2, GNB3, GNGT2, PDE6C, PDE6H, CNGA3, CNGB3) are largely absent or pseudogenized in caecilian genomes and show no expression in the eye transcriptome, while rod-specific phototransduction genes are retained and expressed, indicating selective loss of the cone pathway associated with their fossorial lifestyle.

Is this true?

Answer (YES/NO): NO